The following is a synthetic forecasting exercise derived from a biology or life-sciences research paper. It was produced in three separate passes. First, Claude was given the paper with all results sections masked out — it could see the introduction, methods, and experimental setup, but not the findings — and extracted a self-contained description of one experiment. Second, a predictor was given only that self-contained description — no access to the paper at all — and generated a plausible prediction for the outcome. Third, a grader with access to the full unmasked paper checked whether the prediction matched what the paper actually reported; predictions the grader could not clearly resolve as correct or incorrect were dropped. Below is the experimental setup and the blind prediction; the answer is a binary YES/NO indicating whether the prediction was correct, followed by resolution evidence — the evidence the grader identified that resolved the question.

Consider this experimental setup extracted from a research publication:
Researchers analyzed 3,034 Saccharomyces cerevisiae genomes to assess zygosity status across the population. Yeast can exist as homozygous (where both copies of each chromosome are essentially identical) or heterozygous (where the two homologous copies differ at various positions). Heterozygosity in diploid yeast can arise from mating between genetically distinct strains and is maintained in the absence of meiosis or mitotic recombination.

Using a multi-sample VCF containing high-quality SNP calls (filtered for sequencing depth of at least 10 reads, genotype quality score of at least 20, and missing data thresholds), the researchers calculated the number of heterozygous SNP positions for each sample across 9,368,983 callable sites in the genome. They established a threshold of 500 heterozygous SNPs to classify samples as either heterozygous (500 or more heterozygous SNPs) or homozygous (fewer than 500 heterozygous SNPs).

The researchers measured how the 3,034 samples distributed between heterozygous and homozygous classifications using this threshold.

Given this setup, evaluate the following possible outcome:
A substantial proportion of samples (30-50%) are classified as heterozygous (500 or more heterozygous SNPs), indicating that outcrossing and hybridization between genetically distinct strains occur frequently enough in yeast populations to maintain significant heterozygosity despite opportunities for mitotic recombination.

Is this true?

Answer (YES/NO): NO